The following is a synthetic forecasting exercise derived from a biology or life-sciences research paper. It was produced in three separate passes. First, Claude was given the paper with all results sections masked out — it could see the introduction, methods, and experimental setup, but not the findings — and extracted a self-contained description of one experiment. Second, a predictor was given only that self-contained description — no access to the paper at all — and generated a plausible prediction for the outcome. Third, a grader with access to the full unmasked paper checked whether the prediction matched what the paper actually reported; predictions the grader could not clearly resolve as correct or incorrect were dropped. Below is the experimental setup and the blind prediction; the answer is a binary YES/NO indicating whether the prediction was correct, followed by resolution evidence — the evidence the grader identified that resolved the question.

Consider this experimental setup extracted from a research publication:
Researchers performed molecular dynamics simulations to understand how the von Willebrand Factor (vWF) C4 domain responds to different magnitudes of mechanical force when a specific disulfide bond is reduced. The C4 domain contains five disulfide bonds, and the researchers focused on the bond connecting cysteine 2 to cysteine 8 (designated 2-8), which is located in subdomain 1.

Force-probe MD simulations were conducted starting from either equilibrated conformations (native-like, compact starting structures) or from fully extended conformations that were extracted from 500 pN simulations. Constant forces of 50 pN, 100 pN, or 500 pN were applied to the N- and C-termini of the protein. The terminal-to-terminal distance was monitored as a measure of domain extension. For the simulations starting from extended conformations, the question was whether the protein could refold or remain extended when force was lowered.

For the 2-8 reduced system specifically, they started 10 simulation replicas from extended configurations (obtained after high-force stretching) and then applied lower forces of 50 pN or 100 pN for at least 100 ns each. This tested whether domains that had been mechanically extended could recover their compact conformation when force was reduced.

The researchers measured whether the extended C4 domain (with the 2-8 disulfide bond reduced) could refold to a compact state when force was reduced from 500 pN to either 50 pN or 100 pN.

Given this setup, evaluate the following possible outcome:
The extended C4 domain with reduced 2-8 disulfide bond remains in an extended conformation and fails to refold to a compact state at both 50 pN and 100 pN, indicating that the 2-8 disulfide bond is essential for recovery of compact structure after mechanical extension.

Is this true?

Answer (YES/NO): YES